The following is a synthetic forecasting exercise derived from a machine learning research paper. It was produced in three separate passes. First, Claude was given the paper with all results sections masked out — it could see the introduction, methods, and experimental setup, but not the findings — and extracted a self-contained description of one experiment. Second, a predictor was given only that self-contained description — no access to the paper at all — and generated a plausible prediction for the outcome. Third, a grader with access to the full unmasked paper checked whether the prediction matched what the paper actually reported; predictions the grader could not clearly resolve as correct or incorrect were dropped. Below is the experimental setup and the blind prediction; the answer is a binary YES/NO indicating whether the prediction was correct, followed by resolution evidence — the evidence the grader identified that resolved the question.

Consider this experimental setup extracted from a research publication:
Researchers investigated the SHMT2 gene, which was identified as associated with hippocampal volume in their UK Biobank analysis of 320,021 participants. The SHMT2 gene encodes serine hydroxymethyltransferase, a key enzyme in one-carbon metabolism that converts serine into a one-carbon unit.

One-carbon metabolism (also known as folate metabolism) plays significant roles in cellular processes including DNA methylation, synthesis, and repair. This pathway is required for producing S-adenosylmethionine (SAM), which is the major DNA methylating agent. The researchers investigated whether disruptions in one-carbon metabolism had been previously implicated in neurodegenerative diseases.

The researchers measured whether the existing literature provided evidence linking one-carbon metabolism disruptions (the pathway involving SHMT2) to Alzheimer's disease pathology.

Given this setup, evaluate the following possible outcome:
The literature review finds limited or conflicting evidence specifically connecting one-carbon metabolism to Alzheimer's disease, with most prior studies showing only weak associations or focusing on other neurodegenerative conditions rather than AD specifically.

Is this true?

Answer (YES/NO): NO